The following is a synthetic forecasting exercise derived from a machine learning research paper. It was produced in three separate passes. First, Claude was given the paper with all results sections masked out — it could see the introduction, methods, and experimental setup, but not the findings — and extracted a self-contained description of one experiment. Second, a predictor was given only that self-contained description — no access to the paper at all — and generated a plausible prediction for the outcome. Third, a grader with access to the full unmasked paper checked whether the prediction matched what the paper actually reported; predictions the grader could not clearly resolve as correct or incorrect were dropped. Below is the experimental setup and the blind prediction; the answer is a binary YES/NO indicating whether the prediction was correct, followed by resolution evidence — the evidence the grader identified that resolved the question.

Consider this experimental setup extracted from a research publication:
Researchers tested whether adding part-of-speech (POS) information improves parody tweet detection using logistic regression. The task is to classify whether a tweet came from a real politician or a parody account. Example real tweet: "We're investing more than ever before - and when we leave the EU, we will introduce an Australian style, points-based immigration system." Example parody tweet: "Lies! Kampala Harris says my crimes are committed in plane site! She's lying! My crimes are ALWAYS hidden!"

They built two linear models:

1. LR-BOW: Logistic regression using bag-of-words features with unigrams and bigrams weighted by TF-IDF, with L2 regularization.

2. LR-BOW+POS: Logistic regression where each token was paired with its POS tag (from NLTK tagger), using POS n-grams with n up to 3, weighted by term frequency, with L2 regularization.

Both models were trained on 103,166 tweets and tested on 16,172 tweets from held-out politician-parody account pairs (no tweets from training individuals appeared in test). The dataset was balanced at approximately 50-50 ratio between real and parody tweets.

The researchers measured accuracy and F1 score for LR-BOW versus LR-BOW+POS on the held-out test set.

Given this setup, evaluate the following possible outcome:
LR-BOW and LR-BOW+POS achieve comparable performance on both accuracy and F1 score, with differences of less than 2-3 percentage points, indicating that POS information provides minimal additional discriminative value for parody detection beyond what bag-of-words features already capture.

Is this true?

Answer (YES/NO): YES